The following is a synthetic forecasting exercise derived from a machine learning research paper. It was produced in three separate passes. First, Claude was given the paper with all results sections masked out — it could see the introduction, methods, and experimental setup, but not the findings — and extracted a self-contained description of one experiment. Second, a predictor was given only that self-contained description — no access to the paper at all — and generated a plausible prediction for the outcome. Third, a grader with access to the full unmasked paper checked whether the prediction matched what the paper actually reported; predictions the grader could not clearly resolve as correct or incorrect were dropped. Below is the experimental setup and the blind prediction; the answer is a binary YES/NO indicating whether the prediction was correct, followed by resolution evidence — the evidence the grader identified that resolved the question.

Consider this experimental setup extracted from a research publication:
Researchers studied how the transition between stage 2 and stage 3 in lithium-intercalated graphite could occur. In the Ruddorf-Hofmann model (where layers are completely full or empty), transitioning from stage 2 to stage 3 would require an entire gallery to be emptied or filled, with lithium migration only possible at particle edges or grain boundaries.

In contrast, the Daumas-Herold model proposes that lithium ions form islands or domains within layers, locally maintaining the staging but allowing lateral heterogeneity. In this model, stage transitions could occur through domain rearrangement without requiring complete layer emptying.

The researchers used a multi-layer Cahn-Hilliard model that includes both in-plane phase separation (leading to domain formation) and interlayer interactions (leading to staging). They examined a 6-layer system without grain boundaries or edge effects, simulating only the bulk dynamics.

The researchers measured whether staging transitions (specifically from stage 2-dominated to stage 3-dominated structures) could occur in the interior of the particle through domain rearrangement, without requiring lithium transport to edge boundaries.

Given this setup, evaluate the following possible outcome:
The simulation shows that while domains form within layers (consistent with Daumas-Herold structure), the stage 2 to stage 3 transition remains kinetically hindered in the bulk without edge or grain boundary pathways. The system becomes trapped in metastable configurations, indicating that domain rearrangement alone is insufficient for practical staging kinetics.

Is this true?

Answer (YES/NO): NO